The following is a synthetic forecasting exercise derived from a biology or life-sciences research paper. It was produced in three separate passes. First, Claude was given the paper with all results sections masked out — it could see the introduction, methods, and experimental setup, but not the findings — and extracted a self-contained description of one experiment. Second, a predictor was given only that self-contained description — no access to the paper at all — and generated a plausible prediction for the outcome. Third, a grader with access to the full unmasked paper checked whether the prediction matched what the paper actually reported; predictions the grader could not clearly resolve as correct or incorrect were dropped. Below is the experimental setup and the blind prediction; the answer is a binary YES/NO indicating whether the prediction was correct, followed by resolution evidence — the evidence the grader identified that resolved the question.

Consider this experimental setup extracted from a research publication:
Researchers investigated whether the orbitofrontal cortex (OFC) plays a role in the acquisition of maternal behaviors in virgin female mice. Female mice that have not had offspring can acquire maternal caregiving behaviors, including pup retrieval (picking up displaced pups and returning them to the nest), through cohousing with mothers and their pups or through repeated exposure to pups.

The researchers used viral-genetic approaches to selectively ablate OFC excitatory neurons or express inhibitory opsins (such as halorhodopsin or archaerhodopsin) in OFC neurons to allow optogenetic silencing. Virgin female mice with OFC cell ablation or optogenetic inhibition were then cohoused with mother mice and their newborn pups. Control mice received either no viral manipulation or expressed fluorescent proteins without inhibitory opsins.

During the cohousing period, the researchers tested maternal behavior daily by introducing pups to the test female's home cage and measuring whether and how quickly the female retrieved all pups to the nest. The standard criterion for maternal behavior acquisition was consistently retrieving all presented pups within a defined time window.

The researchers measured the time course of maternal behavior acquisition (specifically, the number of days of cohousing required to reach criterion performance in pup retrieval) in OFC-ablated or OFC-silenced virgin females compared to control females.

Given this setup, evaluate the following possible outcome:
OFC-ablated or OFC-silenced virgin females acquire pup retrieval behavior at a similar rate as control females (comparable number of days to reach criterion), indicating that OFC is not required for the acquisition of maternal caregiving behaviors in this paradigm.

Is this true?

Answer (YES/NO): NO